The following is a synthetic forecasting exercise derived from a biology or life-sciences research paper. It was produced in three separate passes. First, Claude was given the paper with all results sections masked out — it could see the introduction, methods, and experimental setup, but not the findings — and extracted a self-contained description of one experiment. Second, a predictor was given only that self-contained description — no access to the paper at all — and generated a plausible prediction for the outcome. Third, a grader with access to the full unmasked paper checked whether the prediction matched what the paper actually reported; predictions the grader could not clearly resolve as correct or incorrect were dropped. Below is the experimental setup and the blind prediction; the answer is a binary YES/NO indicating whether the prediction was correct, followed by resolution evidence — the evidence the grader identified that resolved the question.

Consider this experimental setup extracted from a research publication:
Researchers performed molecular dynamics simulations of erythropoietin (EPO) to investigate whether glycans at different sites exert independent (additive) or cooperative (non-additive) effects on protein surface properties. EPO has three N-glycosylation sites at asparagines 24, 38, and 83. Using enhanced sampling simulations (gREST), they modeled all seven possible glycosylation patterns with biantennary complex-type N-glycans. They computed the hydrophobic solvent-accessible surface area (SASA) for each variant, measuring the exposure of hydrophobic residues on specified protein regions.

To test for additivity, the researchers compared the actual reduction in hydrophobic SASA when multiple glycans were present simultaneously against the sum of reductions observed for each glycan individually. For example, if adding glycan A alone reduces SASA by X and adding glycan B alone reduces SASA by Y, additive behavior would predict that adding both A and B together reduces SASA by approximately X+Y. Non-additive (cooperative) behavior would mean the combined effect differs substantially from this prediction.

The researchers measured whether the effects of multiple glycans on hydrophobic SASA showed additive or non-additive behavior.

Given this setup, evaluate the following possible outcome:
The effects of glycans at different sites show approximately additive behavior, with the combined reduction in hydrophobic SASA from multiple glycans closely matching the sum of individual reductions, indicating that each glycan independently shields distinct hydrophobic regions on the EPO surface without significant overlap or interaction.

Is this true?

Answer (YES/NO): NO